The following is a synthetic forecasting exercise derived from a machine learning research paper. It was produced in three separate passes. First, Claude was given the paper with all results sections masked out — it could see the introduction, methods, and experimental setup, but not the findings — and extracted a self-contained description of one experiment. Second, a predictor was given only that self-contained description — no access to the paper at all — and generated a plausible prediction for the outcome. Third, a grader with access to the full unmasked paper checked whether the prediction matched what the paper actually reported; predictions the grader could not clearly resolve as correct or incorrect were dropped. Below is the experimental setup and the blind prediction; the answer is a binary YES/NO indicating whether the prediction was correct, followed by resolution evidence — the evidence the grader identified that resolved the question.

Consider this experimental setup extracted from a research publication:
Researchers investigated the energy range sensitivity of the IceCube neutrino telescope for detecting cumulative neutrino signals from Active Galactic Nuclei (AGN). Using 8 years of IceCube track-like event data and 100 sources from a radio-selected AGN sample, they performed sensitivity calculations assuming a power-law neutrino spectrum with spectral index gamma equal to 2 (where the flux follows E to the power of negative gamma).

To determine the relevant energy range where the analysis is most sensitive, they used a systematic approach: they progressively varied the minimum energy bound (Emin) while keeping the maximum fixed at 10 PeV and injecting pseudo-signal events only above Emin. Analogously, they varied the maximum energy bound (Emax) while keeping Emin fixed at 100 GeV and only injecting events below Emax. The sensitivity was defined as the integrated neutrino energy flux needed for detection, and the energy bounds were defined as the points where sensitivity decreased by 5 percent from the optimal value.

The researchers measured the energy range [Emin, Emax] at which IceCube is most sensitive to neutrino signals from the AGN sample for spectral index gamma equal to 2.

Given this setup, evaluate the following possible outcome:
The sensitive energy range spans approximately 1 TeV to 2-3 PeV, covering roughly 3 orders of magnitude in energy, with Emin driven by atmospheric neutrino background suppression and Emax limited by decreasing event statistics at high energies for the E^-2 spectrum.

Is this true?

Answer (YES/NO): NO